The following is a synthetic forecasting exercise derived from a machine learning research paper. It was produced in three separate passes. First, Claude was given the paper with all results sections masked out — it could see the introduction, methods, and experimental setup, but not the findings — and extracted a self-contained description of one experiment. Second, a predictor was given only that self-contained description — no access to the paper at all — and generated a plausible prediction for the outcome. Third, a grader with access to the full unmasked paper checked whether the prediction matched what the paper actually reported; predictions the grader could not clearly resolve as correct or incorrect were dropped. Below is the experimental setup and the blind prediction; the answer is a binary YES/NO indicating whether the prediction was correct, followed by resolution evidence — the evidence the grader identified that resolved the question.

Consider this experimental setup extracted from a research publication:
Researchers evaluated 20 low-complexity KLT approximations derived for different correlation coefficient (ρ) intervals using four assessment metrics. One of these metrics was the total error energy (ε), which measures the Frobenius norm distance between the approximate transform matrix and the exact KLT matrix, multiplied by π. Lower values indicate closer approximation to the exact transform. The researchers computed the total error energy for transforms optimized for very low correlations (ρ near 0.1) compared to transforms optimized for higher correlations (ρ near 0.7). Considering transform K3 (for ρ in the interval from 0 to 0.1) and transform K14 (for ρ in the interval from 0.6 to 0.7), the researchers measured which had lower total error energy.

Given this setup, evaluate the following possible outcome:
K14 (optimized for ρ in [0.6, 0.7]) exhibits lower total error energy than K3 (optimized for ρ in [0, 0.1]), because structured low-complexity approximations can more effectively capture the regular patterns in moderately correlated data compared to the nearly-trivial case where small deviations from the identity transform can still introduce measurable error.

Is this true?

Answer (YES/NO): NO